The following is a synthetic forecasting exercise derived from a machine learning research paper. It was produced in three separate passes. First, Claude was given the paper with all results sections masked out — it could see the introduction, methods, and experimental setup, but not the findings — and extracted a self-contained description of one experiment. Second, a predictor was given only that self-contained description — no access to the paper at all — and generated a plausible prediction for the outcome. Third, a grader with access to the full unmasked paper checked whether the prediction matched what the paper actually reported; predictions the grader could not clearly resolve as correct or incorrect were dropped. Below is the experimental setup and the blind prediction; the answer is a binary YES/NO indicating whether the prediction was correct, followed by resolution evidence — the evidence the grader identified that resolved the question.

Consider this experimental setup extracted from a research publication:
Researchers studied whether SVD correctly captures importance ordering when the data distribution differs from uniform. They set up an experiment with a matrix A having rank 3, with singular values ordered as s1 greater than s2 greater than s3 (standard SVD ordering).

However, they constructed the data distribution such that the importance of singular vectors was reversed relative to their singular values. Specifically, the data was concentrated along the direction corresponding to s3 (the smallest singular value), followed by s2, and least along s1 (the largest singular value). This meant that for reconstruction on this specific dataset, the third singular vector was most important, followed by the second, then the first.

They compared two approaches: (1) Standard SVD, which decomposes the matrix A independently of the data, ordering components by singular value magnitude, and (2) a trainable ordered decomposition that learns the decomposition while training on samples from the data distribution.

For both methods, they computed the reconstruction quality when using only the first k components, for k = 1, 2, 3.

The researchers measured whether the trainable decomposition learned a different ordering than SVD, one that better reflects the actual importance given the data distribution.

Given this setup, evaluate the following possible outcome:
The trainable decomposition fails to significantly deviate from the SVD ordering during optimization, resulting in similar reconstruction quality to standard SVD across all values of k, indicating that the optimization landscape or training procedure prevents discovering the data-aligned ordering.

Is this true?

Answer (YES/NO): NO